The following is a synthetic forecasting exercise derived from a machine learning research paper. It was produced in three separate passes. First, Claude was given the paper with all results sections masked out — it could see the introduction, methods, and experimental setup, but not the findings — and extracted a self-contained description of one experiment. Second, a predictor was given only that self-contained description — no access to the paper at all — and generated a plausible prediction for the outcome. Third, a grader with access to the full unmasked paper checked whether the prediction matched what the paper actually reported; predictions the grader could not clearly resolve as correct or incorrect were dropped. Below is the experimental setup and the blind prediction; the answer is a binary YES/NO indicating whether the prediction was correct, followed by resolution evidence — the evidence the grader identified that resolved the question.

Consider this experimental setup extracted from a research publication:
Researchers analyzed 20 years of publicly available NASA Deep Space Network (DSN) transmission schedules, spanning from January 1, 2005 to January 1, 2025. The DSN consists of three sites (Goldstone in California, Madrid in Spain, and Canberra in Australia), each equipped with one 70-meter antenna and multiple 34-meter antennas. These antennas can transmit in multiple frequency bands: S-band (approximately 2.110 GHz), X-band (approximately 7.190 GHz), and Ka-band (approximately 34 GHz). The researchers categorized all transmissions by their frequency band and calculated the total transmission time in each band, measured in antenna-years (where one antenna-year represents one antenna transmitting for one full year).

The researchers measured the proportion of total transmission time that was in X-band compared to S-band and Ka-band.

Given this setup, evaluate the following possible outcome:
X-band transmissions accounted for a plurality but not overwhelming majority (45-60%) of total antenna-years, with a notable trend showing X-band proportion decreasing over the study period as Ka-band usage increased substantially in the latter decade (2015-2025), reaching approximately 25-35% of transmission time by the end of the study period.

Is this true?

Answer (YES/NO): NO